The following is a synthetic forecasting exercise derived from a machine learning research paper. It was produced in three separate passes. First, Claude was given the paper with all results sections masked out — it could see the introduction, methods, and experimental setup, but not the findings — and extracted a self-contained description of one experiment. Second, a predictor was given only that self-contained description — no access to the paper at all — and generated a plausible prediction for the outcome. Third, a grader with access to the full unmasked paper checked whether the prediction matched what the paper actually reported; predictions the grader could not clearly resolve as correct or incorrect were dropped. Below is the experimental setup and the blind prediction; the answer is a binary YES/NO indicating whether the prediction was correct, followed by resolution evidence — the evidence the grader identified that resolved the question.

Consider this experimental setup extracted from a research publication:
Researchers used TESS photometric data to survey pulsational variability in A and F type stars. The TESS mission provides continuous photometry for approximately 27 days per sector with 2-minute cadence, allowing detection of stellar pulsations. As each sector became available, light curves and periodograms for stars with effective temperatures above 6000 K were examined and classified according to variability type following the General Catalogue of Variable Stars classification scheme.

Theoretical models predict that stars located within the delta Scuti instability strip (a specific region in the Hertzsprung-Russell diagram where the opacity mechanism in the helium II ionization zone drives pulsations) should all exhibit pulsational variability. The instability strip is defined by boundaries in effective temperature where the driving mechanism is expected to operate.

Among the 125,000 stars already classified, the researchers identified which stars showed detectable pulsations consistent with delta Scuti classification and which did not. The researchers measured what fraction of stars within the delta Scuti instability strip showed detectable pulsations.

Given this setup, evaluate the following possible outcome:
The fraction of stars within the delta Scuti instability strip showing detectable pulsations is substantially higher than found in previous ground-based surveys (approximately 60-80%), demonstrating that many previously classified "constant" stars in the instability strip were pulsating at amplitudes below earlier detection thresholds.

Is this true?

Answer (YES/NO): NO